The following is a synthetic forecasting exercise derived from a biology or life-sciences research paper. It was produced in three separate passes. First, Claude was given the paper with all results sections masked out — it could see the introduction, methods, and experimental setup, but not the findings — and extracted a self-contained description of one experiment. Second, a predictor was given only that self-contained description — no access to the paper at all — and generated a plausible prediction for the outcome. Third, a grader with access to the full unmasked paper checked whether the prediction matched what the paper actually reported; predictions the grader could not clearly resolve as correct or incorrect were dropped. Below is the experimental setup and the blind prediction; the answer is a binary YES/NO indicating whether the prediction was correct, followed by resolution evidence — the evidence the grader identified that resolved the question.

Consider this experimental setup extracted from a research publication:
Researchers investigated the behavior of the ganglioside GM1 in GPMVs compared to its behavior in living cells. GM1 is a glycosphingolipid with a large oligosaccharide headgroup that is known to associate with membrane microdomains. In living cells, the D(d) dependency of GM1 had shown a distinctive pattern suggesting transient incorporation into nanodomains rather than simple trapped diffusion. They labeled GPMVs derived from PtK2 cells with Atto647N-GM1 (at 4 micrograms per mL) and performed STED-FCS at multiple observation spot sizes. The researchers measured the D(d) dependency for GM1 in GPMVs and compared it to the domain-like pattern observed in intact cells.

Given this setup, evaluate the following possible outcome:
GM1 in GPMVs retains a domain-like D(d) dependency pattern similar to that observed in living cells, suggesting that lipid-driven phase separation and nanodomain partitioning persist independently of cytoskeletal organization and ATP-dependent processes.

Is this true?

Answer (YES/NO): NO